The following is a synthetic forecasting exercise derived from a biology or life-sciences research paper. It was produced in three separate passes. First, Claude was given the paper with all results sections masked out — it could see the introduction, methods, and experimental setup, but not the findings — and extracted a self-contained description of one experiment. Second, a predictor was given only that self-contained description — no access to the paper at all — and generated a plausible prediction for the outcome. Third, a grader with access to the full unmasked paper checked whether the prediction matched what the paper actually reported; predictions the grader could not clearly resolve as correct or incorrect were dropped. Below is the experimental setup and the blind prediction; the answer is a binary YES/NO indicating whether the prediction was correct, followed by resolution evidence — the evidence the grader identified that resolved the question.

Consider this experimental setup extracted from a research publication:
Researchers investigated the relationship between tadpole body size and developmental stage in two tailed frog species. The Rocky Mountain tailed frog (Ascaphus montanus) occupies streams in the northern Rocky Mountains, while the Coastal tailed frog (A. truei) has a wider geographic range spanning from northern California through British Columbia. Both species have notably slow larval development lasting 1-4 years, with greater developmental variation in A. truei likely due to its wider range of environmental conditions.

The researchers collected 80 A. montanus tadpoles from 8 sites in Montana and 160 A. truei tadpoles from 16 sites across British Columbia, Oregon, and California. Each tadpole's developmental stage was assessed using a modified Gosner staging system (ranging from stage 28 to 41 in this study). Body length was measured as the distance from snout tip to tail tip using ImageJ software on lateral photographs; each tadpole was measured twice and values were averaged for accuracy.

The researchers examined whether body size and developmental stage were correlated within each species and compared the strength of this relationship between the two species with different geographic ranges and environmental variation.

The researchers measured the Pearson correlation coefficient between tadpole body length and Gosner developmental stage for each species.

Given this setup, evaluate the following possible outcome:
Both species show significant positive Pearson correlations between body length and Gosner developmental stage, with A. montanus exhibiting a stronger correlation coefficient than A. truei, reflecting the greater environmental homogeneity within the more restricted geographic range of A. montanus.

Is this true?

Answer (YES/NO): YES